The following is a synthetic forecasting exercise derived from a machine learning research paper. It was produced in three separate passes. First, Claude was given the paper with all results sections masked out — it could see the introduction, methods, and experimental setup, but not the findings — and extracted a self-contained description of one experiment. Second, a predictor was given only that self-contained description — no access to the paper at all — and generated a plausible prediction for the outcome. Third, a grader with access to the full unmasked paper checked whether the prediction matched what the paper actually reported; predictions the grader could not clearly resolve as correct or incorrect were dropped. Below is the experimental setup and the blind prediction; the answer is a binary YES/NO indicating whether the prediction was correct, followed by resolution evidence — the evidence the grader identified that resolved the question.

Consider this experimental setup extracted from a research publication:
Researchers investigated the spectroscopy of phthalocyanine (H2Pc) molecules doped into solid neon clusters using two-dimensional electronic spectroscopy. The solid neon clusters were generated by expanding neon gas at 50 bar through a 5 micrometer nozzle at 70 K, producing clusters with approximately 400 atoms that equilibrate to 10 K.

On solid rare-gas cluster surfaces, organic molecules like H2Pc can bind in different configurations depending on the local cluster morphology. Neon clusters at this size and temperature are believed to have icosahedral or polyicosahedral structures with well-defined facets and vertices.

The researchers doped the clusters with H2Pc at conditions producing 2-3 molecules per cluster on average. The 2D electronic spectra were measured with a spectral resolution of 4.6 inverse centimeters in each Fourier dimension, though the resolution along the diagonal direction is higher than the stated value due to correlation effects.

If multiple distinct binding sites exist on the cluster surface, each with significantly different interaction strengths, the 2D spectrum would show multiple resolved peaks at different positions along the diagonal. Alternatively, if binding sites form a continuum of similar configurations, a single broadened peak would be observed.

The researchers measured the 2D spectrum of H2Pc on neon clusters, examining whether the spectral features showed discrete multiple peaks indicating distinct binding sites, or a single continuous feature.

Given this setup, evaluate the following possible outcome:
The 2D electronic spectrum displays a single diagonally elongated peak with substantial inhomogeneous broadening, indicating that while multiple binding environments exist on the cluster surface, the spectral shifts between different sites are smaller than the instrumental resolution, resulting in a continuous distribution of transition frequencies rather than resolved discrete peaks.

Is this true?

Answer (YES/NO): YES